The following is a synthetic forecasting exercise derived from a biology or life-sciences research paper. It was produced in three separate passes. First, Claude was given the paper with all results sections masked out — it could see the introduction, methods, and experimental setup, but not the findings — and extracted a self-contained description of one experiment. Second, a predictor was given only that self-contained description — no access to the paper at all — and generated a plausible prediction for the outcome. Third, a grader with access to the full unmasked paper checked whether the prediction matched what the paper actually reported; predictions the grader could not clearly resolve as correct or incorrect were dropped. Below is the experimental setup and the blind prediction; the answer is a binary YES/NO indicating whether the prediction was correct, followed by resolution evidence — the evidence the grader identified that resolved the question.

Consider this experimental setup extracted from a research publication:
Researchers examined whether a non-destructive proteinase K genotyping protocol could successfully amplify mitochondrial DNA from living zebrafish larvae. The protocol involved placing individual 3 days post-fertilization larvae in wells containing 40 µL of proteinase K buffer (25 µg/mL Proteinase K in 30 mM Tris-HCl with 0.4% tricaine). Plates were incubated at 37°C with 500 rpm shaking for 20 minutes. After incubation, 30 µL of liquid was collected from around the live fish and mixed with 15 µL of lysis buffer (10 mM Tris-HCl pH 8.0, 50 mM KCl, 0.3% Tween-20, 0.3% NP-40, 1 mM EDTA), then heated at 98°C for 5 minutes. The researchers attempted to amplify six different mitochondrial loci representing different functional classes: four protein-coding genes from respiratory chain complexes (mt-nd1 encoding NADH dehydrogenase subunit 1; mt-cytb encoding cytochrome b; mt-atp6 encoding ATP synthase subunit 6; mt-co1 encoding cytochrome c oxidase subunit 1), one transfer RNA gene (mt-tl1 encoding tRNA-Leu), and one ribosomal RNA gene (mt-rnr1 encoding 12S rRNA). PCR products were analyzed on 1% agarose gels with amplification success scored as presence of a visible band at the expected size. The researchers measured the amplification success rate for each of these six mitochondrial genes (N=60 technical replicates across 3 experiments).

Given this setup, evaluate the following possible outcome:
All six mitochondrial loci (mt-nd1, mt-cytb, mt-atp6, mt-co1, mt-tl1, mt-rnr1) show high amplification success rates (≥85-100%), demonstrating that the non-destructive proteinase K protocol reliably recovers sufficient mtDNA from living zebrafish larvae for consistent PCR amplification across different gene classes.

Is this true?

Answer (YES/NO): NO